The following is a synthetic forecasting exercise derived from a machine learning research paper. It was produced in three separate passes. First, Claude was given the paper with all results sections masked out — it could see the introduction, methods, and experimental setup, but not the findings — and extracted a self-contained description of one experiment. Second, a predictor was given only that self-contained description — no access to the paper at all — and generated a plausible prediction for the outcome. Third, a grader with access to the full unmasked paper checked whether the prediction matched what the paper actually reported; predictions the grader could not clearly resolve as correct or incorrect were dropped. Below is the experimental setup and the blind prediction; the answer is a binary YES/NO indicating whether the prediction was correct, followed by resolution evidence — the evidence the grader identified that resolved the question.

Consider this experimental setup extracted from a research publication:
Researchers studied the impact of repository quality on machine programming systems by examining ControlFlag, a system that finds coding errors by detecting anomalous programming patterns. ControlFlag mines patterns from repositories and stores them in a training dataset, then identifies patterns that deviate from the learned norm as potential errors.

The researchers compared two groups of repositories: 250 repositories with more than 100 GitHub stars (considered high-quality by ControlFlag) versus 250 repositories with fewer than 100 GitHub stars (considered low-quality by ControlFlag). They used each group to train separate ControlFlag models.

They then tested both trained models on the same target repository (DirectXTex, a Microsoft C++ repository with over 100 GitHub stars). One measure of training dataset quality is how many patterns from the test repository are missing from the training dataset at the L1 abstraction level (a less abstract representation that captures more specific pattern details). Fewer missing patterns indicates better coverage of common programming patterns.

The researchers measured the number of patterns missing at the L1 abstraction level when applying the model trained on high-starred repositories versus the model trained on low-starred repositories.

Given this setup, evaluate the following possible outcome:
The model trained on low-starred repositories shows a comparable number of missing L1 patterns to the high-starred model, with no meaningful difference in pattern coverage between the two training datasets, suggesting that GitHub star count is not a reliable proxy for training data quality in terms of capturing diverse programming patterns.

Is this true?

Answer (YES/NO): NO